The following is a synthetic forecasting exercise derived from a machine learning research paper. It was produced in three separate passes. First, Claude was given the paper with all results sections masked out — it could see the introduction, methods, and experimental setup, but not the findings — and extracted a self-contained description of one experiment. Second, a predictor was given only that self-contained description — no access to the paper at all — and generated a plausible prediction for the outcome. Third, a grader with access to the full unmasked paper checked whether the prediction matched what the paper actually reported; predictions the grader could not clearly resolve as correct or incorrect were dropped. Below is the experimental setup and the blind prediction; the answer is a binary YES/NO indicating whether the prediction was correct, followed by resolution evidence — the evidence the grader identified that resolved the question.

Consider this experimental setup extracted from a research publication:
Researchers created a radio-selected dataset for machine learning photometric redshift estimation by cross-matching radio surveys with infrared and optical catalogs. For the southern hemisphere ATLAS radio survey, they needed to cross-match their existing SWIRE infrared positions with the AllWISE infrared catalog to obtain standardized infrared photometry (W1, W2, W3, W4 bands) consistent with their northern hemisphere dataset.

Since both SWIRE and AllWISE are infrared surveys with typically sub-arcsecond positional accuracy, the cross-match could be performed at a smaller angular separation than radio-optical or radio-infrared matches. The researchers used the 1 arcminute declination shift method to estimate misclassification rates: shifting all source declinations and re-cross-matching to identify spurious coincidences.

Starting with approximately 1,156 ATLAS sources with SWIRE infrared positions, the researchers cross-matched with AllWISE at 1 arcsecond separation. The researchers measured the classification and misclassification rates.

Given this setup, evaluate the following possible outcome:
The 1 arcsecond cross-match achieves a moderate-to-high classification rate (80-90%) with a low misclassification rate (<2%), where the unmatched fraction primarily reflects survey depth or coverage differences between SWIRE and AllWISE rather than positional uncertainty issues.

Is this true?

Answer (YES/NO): NO